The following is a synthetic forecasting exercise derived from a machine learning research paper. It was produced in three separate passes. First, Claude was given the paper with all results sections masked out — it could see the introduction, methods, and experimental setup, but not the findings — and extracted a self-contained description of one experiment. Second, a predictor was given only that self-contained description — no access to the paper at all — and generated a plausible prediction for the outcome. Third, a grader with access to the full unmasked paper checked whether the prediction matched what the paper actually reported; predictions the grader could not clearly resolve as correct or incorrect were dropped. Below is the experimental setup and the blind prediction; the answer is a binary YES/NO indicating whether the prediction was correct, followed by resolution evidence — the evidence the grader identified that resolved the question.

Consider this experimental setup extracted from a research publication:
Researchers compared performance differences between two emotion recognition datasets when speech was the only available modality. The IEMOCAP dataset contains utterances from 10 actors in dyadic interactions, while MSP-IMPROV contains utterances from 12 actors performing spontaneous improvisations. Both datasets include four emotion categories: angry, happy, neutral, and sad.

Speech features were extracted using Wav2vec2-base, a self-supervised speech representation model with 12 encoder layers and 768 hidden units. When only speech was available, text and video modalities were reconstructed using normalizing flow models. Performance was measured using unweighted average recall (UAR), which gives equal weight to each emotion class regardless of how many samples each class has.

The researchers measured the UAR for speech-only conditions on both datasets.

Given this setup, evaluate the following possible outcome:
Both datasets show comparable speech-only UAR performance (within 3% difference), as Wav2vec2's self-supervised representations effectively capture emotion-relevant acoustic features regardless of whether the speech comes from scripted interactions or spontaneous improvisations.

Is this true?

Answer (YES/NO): NO